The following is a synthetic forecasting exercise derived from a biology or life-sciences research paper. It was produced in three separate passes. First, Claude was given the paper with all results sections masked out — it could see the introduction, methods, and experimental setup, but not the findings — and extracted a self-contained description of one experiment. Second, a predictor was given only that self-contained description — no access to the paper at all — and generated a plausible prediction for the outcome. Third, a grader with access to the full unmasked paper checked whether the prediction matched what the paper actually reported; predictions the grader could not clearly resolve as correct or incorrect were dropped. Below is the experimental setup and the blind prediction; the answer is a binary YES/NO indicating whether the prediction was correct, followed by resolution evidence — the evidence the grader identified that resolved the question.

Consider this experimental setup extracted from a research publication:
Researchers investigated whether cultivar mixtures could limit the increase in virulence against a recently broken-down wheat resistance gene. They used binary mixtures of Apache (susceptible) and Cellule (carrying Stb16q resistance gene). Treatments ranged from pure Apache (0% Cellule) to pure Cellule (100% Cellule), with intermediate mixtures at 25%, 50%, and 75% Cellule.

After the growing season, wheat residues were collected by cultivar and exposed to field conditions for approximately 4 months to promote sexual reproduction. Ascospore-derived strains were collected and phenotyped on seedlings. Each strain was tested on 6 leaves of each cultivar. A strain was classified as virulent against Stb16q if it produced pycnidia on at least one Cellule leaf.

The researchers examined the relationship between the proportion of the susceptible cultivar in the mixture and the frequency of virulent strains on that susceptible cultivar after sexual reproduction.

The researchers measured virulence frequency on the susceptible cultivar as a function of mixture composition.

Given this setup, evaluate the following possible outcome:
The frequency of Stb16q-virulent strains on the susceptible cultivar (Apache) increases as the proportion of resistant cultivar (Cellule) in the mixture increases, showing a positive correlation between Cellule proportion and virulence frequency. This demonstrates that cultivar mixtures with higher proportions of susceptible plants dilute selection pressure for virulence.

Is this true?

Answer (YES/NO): YES